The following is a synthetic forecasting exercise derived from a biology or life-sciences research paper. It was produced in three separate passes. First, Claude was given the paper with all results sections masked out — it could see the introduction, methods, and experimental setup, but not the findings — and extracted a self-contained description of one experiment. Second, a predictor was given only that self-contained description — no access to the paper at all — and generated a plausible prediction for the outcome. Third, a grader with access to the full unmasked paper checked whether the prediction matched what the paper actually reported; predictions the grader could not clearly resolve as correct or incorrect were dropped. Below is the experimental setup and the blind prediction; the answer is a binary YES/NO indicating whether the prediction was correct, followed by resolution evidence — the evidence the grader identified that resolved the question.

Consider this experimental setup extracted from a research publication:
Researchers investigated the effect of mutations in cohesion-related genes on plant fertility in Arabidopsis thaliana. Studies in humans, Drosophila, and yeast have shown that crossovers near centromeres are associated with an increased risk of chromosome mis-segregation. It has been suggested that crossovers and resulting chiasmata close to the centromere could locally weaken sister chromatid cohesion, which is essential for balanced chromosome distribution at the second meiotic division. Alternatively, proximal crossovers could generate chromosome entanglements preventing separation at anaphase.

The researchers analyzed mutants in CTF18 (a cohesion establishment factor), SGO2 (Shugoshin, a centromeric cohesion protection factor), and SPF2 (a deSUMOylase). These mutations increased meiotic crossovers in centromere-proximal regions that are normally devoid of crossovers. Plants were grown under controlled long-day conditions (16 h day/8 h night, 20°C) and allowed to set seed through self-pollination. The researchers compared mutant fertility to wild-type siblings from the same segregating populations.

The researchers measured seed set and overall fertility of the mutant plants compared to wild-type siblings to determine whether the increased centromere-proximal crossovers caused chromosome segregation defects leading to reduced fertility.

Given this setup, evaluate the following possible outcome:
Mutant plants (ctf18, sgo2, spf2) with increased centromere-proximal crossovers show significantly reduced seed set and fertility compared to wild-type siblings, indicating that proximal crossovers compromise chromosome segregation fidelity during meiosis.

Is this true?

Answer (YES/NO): NO